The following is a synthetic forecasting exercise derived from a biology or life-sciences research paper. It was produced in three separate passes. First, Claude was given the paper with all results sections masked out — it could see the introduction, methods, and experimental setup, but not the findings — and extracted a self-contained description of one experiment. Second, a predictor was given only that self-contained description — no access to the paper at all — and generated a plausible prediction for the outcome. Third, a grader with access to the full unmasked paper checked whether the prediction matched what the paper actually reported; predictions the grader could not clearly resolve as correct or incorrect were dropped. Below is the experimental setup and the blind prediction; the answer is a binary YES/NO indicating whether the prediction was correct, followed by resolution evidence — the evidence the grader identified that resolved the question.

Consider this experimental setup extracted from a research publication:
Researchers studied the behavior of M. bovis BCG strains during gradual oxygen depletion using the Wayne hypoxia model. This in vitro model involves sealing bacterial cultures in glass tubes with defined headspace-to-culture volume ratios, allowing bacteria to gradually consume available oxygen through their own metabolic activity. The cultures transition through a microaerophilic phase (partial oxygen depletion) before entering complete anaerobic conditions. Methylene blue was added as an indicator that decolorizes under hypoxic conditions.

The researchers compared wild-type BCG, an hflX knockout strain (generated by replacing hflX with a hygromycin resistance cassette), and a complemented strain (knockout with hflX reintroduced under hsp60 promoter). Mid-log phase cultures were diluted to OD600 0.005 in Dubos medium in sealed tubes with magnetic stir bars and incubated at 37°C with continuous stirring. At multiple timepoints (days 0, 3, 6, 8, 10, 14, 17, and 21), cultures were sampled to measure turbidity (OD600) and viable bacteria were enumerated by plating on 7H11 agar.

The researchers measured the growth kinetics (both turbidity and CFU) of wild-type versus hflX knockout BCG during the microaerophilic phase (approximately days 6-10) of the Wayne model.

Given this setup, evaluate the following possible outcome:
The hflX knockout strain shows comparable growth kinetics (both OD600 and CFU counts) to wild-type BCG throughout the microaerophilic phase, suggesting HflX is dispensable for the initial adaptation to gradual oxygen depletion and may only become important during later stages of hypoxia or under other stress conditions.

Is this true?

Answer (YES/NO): NO